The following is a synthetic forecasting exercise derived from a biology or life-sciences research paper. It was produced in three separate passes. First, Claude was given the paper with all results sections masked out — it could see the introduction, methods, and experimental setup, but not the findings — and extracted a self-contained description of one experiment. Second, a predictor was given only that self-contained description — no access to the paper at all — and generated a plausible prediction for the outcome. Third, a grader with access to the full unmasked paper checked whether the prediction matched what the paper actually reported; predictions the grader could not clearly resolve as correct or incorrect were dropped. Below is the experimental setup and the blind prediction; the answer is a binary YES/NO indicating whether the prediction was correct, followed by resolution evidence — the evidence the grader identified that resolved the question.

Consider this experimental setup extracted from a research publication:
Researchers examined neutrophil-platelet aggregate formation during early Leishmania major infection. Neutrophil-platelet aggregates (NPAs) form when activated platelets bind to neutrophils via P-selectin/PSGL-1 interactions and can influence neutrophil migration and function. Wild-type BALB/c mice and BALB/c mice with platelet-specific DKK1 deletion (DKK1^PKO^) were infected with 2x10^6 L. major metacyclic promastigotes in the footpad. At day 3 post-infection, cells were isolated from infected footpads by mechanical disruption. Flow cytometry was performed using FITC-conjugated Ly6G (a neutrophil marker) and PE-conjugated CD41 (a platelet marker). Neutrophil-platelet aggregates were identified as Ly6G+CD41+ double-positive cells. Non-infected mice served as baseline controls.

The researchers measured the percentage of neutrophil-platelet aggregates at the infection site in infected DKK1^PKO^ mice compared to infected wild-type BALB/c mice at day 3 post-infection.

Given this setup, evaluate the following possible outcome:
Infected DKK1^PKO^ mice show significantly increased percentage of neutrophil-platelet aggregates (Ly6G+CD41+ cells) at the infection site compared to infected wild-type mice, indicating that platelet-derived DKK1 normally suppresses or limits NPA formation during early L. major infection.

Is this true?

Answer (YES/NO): NO